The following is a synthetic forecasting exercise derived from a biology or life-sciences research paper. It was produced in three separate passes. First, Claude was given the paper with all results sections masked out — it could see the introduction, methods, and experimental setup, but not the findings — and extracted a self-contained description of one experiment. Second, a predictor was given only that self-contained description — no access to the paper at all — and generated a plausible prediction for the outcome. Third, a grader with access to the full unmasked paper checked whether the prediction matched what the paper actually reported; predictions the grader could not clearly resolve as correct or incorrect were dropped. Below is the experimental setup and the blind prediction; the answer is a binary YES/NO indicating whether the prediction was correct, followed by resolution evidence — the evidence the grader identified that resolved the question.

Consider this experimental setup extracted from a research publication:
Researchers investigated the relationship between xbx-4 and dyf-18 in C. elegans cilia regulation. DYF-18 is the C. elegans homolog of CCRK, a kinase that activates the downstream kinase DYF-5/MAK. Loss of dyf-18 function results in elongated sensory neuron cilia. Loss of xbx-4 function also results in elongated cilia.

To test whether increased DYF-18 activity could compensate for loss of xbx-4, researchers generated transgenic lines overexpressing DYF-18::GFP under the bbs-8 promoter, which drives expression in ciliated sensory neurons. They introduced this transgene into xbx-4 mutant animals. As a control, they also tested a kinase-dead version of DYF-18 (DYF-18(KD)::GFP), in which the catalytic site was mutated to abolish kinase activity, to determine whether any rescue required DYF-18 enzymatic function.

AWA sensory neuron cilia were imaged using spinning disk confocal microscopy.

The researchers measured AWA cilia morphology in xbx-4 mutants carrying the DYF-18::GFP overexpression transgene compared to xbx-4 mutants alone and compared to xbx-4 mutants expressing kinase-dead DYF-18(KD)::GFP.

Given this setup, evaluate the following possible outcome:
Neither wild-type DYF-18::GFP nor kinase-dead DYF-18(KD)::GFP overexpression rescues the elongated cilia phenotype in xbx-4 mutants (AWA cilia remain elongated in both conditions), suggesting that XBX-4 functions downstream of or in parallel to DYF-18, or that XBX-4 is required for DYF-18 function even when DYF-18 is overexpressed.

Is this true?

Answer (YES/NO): NO